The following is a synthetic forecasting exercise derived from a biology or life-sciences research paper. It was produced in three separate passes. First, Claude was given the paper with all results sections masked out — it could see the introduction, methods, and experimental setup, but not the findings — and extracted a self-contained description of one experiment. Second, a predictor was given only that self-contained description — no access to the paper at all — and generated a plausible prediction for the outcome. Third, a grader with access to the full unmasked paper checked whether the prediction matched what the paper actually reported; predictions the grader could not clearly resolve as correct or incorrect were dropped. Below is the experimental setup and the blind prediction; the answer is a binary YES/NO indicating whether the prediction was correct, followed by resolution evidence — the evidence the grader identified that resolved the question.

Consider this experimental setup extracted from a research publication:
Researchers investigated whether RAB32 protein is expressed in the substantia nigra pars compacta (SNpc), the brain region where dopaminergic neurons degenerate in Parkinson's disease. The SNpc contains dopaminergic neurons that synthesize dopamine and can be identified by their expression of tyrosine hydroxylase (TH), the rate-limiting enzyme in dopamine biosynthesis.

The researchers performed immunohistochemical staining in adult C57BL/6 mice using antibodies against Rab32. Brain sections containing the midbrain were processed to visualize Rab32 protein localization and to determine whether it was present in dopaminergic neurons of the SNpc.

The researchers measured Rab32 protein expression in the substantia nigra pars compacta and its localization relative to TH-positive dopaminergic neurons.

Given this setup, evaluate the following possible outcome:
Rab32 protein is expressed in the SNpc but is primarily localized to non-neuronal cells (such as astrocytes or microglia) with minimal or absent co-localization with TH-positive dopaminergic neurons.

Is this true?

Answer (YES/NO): NO